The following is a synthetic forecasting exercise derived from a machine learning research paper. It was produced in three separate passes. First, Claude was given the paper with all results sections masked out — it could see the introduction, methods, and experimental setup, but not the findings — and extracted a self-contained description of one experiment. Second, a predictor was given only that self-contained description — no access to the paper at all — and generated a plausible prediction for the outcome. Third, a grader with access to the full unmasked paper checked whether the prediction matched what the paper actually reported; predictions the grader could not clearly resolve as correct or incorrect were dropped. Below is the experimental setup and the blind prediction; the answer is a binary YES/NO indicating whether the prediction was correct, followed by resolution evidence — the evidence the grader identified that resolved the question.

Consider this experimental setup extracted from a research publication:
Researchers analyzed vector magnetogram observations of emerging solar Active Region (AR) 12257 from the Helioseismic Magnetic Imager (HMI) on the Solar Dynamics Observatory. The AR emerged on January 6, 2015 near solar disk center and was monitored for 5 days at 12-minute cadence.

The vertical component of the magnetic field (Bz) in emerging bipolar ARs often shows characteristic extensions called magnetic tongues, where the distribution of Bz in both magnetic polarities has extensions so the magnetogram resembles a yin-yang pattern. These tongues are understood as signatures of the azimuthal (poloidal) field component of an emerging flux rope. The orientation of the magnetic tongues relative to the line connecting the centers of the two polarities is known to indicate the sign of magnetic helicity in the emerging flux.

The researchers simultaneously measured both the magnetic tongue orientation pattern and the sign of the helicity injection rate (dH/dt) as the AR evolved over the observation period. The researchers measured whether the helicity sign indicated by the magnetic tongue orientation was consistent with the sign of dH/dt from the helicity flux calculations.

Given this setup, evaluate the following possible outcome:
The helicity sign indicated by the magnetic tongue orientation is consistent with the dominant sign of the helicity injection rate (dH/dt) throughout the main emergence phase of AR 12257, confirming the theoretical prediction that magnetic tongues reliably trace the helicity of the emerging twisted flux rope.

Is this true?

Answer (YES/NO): NO